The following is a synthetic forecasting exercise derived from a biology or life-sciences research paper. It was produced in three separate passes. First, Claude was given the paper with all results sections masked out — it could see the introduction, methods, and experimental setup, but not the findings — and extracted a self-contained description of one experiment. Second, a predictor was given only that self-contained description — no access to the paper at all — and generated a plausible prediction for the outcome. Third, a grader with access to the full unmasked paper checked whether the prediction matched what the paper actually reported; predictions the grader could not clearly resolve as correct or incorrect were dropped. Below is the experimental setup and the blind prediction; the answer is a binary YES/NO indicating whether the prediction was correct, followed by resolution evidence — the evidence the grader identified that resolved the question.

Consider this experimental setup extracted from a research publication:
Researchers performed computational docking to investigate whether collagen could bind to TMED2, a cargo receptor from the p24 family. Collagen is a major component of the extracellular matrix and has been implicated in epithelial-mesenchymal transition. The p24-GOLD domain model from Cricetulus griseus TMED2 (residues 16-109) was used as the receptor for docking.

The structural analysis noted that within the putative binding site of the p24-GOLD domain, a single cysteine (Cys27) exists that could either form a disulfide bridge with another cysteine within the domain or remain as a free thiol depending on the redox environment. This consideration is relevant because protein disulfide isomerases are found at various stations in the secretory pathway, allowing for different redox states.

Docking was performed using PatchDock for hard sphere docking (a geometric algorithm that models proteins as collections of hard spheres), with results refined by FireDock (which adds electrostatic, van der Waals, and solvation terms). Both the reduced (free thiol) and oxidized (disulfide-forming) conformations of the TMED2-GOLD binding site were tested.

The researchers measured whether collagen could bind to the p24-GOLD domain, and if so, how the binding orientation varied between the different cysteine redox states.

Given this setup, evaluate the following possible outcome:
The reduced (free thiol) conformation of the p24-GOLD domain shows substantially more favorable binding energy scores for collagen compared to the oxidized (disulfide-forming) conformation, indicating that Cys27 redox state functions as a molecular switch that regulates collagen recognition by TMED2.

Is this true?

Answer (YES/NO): NO